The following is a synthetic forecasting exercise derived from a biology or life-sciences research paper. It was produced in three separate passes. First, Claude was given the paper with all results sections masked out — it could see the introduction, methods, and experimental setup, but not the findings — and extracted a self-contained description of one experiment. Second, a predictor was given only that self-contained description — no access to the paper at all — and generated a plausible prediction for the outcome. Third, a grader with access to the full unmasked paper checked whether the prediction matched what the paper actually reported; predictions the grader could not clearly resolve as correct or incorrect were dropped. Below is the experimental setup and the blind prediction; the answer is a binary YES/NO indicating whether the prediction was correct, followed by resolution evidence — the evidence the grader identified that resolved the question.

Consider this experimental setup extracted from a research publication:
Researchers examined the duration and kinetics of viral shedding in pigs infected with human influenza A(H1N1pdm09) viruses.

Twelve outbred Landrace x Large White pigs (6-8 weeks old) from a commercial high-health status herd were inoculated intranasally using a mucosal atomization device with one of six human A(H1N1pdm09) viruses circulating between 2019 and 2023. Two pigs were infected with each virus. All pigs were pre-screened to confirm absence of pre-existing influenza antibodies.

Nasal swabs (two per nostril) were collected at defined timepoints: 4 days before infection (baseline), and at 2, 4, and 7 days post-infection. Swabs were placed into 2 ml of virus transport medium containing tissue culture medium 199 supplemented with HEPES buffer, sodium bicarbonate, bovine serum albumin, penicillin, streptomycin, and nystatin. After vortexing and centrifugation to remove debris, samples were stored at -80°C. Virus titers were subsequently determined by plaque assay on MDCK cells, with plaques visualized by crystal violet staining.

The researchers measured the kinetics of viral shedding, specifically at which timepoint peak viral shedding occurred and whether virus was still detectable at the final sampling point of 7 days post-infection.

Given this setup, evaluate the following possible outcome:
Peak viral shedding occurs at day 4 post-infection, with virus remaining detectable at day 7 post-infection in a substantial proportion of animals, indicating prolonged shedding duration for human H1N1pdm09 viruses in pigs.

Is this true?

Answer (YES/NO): NO